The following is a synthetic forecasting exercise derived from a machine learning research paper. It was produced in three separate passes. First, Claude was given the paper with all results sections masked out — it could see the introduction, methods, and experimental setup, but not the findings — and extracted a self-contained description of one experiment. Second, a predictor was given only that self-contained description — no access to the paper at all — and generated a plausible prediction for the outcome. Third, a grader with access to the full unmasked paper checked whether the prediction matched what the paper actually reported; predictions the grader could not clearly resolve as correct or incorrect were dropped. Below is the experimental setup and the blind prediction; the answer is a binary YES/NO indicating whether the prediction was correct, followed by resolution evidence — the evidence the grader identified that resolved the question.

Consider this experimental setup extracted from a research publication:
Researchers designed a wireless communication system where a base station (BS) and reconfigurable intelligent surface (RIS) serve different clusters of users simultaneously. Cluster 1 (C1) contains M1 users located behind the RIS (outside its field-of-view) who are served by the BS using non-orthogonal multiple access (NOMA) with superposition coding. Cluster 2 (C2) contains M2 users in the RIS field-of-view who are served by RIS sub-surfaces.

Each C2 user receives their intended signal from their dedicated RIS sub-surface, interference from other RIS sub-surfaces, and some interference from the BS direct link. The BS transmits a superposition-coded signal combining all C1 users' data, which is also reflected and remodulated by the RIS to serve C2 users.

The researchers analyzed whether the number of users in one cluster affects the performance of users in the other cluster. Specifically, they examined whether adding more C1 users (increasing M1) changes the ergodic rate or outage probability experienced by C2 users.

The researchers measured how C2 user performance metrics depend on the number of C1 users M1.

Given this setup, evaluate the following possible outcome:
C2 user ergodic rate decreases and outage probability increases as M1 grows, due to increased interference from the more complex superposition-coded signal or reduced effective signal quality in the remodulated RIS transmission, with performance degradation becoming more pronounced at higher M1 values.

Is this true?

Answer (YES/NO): NO